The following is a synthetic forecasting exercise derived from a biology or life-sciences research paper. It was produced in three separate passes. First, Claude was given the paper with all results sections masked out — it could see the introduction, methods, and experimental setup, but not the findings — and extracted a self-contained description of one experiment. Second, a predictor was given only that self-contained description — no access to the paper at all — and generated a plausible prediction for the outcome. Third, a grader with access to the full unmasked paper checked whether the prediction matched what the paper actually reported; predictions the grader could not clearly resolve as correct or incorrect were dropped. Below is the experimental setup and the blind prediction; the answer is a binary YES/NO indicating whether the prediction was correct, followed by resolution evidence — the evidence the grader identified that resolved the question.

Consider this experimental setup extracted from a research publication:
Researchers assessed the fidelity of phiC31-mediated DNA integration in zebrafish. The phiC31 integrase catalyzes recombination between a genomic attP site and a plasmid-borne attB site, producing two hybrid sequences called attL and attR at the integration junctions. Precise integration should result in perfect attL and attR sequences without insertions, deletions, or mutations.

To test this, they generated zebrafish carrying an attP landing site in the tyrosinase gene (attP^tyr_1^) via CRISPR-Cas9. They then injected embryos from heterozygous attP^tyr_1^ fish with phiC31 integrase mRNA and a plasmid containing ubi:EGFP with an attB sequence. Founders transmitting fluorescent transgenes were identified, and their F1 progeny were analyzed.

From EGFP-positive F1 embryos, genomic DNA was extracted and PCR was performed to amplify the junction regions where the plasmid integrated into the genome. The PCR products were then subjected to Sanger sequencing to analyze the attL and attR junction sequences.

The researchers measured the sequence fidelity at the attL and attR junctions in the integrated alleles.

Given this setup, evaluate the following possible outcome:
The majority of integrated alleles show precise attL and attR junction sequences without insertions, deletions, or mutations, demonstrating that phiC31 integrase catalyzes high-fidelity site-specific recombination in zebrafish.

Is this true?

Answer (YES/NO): YES